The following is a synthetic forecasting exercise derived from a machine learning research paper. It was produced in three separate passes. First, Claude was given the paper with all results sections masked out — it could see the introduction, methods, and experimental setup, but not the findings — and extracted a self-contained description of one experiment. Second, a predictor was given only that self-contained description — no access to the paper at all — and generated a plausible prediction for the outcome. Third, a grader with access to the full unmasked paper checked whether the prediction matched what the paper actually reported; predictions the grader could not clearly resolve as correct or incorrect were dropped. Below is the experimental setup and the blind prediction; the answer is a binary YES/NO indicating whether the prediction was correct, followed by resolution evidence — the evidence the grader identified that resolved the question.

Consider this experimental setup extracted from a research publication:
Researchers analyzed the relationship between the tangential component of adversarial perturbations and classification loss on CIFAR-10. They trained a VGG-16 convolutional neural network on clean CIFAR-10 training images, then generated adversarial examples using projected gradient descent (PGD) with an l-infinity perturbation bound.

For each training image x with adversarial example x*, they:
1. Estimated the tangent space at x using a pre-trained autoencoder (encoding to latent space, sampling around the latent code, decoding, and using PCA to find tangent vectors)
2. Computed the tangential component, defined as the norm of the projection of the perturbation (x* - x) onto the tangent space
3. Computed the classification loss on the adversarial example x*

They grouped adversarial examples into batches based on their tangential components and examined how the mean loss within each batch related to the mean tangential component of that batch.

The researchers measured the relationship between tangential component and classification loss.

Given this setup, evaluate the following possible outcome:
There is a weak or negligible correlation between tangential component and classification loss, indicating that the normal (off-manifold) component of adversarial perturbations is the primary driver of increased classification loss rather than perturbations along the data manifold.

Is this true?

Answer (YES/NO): NO